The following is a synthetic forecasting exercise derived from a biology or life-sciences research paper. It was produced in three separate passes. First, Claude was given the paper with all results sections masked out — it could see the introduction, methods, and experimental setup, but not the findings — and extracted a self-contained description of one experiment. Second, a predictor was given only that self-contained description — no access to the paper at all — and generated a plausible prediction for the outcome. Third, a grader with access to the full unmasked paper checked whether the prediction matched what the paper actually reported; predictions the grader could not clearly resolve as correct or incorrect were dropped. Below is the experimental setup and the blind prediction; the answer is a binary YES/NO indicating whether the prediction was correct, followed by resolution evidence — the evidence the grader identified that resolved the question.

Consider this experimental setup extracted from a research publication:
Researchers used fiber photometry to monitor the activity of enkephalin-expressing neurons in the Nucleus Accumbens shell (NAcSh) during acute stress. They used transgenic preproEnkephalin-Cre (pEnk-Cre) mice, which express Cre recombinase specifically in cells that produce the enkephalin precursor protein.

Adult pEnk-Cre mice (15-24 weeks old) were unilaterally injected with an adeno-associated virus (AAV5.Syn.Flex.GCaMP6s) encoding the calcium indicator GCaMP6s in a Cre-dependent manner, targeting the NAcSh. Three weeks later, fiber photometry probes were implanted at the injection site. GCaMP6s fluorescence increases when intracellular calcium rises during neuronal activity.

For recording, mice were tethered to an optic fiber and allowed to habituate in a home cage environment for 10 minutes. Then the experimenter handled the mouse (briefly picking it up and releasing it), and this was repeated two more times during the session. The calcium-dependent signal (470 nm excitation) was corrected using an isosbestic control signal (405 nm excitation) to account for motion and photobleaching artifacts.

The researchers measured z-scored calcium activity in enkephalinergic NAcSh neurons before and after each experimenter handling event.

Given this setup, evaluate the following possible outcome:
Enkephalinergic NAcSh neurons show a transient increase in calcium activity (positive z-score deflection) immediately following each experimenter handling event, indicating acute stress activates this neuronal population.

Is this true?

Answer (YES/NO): YES